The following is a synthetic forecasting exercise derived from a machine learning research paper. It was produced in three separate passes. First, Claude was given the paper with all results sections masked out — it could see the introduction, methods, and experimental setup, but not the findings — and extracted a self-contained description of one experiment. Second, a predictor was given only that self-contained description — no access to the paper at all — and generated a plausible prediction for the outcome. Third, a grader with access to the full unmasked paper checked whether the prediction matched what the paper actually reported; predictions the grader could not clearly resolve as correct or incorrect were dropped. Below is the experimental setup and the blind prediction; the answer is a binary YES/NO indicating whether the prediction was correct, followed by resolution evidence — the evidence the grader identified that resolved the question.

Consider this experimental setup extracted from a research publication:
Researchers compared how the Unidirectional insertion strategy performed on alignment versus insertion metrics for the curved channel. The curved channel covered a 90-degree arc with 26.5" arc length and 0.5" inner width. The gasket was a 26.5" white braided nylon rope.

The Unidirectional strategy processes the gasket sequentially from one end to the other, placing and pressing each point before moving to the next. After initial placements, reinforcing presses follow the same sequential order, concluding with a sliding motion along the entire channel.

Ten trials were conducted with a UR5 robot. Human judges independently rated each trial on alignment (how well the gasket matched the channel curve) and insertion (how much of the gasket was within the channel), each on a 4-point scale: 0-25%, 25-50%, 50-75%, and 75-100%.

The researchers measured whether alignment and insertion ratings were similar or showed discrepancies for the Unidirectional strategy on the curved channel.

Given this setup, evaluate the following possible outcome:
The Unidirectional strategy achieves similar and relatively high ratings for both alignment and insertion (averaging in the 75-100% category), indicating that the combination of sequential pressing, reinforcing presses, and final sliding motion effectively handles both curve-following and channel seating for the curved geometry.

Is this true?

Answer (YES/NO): NO